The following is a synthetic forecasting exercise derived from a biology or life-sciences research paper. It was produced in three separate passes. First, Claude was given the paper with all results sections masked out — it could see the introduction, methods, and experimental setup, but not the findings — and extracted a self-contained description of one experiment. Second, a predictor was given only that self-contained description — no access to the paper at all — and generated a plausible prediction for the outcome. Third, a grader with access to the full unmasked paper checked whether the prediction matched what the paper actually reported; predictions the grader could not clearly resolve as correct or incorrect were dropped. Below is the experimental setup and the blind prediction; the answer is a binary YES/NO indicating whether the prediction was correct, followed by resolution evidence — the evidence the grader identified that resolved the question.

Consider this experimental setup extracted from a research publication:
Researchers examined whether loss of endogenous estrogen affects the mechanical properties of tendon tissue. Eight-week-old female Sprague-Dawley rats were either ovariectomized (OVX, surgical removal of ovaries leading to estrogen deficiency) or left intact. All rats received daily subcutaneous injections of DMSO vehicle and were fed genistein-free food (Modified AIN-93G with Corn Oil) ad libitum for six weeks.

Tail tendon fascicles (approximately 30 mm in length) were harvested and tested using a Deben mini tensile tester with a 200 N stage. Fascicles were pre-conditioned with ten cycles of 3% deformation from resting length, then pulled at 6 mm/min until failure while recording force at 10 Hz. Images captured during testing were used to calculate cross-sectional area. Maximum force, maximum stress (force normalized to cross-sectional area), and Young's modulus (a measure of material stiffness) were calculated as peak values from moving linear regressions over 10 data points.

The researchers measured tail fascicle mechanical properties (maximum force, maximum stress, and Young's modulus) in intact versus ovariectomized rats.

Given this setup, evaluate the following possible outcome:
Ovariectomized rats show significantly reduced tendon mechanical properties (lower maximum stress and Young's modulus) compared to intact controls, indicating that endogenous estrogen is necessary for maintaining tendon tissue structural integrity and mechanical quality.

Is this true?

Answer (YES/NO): NO